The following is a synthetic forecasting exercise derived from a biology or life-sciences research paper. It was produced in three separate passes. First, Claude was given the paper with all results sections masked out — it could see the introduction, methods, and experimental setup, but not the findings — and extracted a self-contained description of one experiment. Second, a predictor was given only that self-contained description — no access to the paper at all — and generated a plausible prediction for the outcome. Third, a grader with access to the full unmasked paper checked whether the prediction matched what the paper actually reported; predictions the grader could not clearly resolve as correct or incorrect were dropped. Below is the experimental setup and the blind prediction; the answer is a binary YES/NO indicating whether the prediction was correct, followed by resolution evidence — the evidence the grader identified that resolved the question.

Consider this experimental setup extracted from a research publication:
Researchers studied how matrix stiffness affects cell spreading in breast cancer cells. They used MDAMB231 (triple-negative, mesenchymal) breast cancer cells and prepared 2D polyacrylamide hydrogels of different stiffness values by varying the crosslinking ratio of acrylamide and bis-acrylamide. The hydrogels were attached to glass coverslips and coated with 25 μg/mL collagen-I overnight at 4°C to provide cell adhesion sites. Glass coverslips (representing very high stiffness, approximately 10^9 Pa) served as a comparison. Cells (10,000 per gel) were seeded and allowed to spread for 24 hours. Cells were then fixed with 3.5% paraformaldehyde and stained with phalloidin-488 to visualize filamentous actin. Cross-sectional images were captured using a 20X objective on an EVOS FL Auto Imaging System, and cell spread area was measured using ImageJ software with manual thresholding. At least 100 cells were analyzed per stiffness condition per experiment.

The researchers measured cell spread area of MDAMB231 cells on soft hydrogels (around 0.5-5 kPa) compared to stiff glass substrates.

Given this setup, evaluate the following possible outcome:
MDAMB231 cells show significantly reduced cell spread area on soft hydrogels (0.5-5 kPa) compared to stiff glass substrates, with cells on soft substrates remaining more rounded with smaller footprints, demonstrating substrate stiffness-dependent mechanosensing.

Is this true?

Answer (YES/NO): YES